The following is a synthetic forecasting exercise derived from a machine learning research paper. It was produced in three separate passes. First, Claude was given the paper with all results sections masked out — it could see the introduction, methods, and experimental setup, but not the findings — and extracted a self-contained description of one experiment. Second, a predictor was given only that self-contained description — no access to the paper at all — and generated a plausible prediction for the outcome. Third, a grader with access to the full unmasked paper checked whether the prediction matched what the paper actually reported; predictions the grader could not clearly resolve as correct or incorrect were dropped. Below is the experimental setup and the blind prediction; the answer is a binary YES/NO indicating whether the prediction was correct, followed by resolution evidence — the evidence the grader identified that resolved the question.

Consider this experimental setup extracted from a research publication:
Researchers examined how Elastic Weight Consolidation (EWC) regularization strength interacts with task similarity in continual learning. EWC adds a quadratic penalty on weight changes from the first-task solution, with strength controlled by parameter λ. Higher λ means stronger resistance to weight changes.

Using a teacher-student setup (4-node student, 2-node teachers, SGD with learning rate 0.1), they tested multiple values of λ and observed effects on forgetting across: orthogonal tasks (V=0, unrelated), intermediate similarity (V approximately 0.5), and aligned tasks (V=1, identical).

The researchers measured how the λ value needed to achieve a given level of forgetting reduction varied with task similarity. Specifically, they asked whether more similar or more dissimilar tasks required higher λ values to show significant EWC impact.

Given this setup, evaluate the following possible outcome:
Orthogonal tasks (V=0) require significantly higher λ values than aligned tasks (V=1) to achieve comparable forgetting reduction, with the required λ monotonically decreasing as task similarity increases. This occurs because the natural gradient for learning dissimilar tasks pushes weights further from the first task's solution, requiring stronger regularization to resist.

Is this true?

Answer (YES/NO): NO